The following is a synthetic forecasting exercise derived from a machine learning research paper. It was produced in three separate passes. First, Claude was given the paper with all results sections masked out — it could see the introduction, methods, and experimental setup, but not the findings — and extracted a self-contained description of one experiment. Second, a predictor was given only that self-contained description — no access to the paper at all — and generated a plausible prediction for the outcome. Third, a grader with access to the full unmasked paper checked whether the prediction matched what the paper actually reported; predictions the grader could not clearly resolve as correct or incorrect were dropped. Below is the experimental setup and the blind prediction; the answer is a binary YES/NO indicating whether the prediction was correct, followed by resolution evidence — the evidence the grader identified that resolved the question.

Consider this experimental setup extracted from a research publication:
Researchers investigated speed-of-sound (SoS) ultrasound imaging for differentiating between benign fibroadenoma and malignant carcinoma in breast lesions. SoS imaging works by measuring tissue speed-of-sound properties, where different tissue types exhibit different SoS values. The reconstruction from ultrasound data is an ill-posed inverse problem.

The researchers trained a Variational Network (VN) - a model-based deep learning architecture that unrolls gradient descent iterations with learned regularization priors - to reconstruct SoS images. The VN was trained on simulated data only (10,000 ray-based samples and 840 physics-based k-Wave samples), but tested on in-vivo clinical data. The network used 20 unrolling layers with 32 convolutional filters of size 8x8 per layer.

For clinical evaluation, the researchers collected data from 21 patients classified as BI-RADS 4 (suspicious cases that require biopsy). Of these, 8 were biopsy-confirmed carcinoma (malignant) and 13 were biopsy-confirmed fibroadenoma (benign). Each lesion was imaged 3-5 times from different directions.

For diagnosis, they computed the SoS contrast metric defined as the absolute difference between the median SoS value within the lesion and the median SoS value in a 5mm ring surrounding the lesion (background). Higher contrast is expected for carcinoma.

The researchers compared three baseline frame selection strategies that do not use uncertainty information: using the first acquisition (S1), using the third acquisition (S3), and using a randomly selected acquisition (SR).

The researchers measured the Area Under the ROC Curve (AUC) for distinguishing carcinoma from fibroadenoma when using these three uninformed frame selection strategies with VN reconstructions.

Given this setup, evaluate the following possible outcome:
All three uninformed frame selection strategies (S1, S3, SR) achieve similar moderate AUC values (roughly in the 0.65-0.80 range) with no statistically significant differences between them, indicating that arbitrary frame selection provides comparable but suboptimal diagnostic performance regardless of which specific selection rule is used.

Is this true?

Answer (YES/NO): NO